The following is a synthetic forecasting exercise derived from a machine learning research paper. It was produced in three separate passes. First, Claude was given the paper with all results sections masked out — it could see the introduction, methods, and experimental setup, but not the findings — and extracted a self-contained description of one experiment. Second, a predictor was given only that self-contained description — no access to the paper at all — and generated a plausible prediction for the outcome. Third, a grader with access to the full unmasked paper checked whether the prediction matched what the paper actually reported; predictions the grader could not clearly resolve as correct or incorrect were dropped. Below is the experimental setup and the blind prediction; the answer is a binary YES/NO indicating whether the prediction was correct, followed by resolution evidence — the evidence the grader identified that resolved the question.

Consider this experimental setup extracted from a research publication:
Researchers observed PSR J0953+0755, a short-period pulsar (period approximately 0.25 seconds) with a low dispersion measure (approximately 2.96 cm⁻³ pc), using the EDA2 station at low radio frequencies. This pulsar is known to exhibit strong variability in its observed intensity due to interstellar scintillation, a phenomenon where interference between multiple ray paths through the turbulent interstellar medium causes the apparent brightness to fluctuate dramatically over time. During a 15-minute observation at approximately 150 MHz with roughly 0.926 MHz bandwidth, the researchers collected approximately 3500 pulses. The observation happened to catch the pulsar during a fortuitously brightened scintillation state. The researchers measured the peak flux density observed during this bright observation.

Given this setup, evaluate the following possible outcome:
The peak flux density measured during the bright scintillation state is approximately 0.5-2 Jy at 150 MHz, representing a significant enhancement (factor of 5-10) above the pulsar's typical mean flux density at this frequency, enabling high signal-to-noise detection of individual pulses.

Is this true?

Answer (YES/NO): NO